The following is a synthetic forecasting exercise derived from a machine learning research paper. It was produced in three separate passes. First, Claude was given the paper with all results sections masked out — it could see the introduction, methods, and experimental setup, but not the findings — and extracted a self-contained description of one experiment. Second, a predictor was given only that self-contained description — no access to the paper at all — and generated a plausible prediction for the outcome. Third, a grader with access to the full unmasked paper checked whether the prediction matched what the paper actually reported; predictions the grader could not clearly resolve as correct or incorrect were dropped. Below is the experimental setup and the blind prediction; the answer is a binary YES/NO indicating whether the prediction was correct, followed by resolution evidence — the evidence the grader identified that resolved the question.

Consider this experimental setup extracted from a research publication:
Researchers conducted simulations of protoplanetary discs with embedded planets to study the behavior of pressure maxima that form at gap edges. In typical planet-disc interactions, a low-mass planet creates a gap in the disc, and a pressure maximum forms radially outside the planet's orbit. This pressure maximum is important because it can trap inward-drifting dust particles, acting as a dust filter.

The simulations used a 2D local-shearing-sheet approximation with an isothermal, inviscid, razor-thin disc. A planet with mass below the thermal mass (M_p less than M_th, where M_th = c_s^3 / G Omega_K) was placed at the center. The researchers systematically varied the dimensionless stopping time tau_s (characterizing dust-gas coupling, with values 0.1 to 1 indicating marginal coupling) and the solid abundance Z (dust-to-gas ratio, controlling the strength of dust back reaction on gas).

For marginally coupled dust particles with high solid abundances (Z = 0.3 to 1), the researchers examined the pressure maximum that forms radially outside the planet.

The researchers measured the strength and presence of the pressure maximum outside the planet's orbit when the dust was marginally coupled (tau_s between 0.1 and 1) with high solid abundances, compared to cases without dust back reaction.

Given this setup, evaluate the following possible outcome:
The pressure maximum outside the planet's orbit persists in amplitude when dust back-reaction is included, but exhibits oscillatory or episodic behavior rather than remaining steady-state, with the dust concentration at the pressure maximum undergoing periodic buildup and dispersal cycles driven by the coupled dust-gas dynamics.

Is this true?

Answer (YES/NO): NO